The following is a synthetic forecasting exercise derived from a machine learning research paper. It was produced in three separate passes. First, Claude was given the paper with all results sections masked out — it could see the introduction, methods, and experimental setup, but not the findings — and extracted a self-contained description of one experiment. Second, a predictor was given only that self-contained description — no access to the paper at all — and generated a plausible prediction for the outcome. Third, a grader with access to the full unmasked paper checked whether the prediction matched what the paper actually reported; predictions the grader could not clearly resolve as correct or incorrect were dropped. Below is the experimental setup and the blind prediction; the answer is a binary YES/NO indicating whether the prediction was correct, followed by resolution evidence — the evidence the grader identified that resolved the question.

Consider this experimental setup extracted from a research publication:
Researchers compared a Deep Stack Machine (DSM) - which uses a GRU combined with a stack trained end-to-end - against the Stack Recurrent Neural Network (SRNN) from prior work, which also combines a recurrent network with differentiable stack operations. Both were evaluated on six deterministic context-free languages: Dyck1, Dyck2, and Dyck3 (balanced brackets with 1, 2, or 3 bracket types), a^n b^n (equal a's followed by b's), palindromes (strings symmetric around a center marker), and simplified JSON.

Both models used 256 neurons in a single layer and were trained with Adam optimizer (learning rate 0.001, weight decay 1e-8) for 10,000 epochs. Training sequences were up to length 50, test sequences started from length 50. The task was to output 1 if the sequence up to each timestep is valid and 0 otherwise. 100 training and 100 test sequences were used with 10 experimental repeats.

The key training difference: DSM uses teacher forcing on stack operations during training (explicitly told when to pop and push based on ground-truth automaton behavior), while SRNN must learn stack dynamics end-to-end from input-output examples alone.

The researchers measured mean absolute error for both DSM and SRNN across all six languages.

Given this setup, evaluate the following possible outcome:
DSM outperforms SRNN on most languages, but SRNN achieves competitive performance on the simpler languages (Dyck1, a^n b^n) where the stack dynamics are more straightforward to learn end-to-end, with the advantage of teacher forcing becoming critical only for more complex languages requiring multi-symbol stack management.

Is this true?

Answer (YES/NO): NO